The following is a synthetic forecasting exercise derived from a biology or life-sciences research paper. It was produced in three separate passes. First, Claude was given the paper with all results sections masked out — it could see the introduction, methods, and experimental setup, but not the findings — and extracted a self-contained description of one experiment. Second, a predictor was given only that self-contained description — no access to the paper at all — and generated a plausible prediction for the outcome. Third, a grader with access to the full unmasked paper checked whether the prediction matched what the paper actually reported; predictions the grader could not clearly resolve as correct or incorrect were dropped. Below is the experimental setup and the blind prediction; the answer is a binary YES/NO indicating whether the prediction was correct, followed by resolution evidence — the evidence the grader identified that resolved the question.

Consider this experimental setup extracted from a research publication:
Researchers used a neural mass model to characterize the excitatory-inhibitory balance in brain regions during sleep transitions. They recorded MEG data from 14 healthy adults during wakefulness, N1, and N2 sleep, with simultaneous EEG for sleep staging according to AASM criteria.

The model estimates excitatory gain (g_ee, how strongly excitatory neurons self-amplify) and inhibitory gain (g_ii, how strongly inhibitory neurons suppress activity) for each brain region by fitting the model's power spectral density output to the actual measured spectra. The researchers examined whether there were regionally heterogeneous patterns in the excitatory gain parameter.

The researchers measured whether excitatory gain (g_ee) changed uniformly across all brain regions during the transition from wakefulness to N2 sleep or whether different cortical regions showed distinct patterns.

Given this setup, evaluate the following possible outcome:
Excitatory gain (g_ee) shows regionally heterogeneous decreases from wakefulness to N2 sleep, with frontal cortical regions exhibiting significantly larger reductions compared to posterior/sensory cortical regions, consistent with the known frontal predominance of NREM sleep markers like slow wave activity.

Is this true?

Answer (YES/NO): NO